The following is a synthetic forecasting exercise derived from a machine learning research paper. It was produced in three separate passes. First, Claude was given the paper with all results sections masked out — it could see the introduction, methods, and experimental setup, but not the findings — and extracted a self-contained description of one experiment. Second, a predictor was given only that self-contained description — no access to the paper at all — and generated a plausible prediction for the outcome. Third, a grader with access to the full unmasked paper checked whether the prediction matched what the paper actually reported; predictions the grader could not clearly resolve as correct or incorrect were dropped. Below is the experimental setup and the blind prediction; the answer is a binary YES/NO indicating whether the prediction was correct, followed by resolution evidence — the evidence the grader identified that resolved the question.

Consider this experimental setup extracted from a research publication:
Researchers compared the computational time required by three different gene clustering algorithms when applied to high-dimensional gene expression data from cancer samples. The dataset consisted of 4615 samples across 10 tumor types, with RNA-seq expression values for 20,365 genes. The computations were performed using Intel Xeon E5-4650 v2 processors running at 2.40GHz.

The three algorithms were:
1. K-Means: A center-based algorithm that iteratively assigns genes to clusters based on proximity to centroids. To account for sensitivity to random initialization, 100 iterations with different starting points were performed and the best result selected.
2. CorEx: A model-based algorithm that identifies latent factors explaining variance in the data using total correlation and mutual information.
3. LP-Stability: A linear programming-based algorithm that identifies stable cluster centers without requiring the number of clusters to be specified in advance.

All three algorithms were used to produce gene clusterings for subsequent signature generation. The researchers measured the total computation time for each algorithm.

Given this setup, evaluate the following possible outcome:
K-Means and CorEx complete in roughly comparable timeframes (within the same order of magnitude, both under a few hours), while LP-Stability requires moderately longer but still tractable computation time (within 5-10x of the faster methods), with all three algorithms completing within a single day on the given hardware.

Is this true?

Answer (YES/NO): NO